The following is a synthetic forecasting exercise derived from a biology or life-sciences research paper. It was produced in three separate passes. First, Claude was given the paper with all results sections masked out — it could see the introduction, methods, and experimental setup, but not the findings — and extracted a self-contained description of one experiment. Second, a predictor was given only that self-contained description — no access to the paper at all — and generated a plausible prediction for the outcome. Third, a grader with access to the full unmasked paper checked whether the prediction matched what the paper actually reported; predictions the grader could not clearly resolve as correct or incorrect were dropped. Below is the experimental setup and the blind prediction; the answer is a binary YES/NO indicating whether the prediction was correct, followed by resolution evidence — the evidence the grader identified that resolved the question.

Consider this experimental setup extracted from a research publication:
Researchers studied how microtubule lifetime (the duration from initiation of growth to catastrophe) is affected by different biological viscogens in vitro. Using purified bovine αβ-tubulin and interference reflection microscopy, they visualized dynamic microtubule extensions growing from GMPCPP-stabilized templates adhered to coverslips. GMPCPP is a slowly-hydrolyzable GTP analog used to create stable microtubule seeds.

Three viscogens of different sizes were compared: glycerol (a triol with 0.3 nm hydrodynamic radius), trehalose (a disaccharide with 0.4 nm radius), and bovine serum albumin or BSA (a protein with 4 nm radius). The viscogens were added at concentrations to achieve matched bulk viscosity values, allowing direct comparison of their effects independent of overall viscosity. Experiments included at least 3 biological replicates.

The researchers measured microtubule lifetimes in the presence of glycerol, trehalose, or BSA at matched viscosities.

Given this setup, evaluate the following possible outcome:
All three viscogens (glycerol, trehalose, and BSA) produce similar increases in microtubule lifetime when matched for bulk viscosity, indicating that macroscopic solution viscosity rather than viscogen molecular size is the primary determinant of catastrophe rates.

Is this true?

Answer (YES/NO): NO